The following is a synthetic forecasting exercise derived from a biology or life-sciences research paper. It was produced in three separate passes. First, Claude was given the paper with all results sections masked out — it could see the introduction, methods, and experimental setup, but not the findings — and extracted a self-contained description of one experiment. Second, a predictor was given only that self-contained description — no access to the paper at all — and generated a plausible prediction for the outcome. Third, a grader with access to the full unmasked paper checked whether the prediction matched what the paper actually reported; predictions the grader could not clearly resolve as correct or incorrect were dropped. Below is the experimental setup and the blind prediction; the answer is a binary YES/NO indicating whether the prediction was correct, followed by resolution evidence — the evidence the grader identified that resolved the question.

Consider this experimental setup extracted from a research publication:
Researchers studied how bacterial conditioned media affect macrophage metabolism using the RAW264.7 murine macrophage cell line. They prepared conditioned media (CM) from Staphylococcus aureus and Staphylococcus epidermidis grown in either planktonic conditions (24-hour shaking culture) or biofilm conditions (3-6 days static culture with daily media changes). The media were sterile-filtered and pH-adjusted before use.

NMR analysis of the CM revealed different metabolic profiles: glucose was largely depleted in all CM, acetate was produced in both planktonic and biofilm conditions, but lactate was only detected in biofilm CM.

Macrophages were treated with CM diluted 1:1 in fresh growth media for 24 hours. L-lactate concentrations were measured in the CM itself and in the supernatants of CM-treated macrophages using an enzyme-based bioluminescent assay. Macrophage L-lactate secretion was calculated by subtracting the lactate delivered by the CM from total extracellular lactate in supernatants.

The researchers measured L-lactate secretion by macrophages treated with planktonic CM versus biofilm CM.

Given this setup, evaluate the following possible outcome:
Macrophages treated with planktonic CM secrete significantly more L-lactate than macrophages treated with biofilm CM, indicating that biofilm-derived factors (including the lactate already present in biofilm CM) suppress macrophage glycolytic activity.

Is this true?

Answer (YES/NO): YES